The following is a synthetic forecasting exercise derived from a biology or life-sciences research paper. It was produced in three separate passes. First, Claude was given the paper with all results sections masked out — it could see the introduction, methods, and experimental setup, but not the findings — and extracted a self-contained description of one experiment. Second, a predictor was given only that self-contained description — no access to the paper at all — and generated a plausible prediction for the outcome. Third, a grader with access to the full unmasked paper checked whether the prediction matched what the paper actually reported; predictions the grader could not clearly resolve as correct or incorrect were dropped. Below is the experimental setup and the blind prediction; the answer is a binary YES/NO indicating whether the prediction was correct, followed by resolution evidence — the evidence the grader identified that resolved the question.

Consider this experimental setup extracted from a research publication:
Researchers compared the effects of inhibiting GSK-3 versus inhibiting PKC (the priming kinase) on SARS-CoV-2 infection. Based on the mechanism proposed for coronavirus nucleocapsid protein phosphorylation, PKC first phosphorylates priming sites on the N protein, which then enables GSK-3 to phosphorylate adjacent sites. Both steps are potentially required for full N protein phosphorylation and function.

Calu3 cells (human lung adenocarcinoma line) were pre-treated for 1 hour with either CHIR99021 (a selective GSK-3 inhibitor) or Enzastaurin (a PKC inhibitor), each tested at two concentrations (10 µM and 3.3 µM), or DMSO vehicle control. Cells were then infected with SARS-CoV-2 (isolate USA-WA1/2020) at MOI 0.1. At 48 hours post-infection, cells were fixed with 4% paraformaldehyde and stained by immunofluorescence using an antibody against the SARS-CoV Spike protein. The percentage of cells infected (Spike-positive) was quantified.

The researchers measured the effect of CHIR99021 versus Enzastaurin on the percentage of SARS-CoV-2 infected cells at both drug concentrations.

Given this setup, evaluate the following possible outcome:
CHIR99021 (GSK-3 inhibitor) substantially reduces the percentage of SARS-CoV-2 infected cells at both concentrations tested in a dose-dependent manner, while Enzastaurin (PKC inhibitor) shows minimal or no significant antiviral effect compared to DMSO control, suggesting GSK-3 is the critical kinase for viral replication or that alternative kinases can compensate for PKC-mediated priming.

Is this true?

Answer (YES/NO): YES